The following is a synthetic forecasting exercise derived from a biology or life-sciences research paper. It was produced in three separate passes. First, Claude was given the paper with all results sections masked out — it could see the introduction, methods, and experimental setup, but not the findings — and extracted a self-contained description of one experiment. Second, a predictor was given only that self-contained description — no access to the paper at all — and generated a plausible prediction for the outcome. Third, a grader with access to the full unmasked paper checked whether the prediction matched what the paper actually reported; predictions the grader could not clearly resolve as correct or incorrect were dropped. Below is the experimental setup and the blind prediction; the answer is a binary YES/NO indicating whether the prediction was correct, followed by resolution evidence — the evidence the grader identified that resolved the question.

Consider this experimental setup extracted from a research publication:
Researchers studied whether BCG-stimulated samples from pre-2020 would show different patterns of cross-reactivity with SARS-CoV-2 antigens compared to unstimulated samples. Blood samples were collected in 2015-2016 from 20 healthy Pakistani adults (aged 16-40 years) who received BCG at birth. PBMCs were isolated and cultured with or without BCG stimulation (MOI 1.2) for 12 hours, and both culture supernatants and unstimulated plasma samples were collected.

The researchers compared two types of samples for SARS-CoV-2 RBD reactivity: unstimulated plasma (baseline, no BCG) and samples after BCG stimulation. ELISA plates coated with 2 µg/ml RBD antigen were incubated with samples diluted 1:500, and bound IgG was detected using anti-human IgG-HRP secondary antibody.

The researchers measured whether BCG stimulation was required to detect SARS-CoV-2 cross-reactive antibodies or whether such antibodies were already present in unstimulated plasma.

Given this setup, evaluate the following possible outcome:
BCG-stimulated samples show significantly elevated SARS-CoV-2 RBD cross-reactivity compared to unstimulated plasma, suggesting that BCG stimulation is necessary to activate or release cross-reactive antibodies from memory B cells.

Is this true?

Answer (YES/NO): NO